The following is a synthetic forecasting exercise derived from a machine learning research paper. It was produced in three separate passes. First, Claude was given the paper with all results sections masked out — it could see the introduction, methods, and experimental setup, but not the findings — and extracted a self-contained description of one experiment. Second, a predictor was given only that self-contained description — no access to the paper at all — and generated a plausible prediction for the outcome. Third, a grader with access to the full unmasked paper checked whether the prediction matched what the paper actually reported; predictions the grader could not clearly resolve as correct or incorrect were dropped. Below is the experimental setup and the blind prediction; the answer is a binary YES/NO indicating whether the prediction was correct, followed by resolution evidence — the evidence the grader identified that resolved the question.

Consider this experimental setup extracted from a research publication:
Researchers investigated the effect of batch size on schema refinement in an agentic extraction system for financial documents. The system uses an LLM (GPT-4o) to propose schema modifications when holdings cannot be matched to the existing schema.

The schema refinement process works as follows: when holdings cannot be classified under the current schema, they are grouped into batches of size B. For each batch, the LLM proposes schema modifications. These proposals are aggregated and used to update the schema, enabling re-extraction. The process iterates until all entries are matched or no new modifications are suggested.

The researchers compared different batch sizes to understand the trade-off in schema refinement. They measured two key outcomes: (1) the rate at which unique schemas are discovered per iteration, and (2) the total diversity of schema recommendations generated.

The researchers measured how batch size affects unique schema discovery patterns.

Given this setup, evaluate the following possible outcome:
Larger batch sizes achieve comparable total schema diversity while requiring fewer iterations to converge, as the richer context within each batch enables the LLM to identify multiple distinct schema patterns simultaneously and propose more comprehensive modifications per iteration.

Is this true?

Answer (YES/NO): NO